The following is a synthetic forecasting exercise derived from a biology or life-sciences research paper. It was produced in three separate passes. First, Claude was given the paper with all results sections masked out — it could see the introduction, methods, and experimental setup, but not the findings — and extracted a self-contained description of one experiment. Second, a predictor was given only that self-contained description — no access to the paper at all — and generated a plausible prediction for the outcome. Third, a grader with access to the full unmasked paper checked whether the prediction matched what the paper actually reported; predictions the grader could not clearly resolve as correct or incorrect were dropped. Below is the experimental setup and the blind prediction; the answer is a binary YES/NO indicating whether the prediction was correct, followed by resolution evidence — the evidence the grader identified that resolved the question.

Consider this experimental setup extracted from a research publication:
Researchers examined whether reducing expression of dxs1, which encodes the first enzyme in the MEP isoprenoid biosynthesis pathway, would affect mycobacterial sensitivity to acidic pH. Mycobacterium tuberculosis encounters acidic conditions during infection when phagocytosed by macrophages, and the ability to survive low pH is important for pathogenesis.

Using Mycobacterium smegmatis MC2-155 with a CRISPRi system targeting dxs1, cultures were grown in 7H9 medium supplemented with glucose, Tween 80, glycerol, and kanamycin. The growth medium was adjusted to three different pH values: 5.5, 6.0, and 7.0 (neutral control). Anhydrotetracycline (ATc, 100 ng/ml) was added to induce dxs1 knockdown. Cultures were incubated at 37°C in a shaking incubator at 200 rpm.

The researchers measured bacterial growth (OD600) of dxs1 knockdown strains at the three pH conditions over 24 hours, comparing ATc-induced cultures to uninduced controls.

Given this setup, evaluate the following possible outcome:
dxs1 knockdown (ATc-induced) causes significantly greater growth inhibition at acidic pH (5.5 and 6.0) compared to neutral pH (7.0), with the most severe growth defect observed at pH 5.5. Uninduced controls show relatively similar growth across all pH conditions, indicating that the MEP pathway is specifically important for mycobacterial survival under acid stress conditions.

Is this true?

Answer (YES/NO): NO